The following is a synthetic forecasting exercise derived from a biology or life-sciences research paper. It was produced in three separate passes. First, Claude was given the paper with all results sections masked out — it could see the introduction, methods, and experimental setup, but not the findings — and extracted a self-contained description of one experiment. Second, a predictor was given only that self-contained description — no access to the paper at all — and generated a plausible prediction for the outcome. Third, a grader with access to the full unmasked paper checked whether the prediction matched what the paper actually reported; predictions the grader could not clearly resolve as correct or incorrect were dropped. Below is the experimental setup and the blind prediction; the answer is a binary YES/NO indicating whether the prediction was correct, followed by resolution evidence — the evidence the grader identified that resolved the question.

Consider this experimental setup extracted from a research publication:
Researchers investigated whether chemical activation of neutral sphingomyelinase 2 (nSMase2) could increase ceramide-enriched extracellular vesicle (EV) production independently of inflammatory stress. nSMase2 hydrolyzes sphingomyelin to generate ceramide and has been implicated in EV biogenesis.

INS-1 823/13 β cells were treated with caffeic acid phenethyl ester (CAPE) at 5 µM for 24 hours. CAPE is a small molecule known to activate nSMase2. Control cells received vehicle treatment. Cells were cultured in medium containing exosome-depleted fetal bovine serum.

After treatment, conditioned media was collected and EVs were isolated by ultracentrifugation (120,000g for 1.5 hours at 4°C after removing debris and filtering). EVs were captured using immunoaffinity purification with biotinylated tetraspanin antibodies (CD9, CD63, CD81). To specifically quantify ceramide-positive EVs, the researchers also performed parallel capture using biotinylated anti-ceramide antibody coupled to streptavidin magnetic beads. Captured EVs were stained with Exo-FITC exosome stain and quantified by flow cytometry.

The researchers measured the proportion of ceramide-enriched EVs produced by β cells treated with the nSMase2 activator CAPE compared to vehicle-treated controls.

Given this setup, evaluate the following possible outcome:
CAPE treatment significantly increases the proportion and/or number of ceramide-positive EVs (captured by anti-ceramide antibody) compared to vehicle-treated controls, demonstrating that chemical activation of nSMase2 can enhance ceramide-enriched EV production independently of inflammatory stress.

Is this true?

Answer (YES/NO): YES